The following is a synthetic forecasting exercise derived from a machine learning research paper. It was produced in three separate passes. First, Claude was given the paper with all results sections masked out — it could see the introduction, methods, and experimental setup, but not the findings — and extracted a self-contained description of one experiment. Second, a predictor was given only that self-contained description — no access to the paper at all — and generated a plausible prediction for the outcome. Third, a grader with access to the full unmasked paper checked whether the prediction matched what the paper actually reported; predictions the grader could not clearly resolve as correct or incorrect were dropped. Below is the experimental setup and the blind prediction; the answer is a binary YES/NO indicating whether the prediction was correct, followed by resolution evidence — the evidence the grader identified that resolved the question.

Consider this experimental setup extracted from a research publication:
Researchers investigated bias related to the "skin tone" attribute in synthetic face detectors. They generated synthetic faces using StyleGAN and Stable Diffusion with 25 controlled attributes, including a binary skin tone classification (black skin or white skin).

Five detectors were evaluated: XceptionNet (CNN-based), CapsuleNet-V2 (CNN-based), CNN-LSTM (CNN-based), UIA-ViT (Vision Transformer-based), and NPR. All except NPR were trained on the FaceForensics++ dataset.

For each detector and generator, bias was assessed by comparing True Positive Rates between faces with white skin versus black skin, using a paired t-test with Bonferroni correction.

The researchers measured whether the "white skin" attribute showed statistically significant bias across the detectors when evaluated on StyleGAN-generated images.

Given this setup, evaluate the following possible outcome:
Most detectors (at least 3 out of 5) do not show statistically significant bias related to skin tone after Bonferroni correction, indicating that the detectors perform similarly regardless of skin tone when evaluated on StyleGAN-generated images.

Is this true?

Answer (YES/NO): NO